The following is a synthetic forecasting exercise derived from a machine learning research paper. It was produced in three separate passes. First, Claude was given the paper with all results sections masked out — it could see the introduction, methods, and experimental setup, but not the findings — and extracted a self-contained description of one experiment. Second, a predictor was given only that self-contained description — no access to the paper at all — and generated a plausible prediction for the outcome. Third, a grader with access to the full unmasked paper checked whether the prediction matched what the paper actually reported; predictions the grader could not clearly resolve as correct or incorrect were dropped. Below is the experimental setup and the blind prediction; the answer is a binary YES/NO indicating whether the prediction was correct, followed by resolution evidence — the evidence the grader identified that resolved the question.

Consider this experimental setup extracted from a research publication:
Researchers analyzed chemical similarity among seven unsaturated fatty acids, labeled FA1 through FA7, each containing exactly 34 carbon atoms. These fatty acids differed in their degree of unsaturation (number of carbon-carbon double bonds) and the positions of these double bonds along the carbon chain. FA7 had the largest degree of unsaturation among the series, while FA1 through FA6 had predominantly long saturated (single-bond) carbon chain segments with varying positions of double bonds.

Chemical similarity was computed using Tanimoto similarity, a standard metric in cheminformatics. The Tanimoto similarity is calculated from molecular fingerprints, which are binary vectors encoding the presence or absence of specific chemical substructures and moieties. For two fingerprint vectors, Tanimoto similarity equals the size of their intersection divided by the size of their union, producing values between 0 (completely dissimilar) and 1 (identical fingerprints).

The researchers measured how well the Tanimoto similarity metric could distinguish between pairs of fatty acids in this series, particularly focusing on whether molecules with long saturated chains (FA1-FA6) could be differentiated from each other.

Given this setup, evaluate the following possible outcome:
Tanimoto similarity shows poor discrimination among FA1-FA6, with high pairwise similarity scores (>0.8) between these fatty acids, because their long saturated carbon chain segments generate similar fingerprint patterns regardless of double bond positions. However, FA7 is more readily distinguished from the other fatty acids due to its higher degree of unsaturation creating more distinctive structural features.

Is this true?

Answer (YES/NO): YES